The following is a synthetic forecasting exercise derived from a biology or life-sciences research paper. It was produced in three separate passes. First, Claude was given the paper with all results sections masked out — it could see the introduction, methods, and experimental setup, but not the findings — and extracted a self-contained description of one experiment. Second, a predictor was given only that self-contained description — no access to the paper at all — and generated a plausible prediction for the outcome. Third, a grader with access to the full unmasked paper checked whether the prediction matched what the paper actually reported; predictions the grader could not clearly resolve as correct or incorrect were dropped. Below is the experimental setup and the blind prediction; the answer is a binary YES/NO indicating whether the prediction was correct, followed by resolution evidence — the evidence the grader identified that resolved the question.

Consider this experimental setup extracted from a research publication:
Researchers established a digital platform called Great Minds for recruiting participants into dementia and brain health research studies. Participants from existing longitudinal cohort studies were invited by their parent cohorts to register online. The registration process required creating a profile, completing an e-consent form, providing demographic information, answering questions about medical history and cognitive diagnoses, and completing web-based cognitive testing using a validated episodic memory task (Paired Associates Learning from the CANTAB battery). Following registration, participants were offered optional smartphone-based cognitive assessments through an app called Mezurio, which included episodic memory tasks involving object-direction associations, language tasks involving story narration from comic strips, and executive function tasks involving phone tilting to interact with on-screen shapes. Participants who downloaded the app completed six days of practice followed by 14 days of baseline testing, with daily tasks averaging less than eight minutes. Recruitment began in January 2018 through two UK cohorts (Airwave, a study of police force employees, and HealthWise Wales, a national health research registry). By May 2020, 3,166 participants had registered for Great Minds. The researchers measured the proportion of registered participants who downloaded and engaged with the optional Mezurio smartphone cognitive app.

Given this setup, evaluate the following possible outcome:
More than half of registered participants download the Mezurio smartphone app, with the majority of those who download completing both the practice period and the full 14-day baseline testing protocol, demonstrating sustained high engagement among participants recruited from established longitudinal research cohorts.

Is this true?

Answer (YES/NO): NO